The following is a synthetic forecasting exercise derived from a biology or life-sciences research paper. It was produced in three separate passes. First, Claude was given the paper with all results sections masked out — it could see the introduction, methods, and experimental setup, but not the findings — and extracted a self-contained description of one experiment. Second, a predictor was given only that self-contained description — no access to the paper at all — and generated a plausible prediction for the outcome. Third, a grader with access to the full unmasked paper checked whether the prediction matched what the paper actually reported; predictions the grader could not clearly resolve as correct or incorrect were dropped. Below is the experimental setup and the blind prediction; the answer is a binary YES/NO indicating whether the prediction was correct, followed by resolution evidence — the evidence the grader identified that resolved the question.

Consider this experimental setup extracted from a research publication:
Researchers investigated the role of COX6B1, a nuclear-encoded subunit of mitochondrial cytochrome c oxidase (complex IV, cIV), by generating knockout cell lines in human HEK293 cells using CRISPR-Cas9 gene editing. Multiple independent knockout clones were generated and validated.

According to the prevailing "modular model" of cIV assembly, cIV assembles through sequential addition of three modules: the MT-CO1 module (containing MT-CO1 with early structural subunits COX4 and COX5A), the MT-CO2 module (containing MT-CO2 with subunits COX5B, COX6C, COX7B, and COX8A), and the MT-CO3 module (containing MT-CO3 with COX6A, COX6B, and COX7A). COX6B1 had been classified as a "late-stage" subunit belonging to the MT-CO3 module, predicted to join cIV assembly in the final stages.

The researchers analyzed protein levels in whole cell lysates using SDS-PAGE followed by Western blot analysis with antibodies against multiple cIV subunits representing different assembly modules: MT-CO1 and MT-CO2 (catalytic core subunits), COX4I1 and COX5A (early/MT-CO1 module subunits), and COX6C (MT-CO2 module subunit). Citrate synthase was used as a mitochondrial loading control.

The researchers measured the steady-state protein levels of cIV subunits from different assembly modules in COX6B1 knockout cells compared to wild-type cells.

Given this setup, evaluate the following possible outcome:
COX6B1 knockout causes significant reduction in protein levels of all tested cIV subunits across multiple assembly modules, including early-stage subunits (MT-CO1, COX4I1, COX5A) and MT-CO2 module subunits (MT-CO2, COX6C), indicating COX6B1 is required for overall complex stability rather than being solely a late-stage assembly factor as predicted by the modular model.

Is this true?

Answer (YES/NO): NO